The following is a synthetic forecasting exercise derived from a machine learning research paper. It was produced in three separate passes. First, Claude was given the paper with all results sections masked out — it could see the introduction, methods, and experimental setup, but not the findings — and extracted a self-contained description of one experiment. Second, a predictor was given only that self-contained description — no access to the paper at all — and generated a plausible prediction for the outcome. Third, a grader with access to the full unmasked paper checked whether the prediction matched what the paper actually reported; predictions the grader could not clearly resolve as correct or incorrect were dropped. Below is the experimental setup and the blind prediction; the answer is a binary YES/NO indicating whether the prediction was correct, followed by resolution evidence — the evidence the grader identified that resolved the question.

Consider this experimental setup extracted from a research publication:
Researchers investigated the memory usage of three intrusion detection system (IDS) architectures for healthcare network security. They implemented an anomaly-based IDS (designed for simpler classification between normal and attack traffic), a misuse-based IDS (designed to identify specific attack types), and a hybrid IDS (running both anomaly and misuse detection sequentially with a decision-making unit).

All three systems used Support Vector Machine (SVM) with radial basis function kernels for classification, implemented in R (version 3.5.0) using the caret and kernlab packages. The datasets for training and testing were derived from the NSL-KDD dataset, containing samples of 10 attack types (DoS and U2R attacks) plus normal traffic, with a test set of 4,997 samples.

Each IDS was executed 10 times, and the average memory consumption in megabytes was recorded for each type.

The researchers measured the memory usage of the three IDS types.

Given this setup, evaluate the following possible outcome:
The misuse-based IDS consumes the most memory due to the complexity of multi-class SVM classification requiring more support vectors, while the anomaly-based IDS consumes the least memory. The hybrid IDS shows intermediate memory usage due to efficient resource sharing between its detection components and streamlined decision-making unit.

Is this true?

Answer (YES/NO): NO